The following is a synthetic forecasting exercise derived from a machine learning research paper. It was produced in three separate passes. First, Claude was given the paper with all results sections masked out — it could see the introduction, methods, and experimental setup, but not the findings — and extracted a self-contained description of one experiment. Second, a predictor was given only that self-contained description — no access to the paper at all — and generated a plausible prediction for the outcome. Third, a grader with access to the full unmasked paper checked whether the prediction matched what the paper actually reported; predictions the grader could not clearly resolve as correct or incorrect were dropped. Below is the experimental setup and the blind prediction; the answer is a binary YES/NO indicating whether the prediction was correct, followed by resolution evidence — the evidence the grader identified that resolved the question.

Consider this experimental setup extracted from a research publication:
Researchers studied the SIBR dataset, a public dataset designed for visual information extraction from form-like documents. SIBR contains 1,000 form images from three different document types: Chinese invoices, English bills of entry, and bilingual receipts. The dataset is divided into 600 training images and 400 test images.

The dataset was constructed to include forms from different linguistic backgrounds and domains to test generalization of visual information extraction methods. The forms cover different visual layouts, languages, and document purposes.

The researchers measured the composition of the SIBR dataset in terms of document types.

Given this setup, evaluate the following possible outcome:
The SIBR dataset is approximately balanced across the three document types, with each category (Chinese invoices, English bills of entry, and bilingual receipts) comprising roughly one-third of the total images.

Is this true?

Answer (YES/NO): NO